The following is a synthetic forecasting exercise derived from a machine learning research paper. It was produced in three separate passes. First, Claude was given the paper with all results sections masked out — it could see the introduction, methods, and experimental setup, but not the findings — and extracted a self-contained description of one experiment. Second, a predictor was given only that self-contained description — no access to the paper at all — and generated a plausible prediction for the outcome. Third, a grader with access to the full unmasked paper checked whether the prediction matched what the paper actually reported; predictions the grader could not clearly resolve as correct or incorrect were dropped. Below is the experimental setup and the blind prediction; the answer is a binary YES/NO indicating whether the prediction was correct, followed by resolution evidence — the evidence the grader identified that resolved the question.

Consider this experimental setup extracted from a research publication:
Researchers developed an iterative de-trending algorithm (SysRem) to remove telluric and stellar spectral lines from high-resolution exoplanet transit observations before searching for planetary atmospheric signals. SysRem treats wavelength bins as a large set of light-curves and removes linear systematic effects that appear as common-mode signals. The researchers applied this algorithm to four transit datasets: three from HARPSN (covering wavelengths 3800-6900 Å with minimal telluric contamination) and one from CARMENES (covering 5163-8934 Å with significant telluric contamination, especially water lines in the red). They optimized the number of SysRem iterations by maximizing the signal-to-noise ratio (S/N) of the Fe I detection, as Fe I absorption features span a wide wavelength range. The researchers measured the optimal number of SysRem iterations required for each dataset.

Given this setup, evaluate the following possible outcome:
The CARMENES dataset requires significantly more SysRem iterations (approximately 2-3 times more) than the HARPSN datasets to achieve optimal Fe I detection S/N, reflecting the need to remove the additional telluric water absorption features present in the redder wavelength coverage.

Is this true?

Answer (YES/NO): NO